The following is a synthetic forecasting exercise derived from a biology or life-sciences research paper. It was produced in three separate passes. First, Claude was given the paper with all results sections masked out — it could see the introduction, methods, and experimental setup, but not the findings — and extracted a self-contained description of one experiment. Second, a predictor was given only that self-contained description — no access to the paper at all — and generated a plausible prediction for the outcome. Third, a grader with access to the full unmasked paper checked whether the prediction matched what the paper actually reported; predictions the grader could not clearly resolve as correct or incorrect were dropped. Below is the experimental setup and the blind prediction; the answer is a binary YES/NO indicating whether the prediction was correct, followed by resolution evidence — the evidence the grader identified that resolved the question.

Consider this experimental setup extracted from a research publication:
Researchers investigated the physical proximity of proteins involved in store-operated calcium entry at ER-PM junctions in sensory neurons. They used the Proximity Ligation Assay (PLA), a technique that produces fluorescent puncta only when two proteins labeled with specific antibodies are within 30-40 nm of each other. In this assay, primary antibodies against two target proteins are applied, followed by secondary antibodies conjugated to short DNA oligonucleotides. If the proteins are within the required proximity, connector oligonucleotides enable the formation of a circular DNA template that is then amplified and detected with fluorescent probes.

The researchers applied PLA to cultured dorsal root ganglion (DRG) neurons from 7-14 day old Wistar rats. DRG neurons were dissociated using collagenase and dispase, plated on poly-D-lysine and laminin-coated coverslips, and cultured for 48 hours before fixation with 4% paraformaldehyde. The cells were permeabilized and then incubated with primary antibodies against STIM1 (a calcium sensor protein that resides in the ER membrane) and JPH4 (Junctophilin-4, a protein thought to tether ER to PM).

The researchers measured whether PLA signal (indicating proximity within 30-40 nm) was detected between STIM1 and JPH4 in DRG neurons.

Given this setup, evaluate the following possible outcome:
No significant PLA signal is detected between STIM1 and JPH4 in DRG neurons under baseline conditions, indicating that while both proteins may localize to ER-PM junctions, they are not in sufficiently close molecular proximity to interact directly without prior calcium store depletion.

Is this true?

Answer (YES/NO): NO